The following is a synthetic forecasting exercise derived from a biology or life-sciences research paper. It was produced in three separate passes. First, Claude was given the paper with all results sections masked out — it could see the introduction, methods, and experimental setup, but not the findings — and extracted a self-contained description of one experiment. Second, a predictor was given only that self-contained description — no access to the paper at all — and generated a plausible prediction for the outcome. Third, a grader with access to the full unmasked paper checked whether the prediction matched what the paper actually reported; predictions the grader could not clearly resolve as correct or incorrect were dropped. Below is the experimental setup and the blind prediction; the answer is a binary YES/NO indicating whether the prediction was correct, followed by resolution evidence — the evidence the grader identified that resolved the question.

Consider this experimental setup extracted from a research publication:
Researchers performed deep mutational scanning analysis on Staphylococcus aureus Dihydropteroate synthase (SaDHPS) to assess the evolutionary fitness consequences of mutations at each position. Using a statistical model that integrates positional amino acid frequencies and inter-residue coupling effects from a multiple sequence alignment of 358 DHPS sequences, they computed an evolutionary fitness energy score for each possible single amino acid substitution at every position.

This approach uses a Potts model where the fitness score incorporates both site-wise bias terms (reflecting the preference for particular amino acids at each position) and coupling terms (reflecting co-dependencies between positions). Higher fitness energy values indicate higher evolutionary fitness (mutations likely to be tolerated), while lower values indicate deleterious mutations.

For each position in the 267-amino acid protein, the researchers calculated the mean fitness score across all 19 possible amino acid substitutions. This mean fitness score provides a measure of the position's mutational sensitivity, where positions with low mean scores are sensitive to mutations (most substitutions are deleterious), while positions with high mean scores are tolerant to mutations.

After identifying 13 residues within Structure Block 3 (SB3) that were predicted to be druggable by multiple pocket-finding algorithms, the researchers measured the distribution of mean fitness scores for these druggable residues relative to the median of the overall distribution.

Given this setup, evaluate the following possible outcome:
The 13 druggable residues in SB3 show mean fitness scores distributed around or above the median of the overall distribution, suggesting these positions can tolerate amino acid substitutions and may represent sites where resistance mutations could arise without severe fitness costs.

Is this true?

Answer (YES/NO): NO